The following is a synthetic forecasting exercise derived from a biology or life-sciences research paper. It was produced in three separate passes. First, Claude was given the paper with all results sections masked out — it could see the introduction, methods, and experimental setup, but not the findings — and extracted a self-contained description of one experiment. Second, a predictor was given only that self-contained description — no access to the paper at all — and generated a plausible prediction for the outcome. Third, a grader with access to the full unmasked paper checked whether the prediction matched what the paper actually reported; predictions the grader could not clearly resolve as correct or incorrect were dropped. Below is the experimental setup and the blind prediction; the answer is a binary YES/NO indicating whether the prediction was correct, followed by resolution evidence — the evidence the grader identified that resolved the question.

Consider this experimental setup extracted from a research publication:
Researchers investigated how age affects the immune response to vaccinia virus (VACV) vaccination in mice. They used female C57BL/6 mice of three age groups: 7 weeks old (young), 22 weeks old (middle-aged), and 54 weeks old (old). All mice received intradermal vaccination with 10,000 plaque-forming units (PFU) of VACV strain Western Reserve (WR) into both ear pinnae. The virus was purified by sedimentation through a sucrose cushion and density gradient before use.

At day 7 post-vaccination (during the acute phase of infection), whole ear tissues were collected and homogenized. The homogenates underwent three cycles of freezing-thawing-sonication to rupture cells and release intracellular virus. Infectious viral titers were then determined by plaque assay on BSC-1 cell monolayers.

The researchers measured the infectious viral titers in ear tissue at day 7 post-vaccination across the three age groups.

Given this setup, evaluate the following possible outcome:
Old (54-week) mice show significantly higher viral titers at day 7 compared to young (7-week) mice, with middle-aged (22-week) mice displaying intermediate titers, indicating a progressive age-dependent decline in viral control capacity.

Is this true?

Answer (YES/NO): NO